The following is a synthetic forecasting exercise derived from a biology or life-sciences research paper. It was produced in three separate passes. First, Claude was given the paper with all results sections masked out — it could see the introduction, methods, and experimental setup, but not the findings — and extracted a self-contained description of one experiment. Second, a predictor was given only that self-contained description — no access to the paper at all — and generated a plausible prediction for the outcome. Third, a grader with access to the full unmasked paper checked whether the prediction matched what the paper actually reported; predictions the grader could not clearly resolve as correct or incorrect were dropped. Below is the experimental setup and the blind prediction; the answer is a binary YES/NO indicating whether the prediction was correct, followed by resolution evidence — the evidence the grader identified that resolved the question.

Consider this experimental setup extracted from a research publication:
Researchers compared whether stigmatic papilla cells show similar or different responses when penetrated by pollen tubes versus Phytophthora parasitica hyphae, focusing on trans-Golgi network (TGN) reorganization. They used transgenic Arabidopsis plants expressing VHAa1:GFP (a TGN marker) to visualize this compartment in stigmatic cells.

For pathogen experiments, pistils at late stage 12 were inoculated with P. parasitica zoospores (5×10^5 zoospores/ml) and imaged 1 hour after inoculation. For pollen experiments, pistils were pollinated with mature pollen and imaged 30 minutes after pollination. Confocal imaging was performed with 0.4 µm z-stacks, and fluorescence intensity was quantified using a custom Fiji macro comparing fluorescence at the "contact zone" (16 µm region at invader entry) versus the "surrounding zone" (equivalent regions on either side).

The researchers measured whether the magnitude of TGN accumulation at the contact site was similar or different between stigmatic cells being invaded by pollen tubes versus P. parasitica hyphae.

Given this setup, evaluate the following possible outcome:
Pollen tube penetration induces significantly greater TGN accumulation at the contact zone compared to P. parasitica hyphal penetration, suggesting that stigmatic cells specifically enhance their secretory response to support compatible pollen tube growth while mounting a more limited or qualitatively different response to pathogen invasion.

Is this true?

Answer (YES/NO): NO